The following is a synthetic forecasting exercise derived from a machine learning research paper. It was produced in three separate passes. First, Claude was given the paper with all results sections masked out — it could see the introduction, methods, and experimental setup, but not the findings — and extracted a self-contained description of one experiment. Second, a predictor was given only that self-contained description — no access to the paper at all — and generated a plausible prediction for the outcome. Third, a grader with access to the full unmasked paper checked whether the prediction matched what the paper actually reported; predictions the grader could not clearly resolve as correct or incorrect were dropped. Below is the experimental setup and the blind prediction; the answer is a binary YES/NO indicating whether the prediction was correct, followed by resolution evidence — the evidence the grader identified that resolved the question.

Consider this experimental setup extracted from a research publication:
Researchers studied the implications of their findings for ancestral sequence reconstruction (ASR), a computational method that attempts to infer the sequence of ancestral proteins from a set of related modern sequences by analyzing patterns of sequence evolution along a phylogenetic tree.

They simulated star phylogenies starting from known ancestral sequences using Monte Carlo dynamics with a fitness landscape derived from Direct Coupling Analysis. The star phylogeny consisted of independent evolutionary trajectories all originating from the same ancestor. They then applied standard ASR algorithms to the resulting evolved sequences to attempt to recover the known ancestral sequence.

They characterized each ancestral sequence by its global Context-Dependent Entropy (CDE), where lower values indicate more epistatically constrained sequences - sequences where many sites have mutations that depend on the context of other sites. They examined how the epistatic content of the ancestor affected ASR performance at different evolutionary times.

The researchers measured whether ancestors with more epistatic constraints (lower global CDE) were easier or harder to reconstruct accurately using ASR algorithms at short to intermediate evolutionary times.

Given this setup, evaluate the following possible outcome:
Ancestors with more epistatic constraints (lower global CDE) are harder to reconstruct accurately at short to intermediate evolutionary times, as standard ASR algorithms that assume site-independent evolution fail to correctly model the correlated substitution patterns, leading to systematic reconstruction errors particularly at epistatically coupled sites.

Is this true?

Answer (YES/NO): NO